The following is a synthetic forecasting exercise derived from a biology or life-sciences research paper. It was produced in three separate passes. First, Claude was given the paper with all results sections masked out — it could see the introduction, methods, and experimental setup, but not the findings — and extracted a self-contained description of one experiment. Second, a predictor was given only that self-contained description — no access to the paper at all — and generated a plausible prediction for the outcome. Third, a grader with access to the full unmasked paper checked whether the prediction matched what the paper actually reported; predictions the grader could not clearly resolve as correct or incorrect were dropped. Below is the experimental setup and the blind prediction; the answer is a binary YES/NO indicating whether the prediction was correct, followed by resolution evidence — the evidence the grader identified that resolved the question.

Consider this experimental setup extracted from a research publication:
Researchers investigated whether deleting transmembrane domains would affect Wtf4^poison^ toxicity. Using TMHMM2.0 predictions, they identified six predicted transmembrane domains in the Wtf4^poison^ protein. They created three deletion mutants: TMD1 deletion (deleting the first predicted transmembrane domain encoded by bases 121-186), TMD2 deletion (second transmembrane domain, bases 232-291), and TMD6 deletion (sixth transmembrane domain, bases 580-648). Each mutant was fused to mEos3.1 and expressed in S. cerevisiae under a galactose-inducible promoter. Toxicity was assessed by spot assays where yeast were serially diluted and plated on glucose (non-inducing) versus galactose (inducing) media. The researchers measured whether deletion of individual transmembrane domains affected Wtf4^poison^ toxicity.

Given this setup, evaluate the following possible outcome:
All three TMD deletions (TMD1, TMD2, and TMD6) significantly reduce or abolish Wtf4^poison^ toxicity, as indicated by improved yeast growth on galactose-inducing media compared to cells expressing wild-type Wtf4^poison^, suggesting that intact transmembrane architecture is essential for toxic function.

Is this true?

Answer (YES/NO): YES